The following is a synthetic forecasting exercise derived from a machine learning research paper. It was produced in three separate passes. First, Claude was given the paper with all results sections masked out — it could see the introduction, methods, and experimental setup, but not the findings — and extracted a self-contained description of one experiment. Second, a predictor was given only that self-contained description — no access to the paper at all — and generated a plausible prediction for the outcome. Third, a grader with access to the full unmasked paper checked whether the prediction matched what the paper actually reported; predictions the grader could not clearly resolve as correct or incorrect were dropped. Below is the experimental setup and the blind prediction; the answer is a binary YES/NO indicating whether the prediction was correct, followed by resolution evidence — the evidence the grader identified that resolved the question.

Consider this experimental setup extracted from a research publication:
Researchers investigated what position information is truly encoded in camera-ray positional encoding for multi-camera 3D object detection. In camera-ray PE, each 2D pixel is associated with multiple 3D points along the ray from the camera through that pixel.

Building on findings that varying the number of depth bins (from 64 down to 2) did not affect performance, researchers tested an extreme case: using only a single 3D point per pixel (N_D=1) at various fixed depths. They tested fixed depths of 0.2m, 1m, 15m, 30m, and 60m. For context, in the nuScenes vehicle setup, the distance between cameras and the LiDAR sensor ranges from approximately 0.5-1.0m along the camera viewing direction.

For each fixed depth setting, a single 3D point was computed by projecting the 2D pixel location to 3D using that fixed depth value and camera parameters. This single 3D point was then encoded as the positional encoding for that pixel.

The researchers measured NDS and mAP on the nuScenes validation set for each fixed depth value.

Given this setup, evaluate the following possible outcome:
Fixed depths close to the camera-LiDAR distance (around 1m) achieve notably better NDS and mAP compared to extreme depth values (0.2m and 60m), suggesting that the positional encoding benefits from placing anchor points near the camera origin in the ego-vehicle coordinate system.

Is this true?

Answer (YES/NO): NO